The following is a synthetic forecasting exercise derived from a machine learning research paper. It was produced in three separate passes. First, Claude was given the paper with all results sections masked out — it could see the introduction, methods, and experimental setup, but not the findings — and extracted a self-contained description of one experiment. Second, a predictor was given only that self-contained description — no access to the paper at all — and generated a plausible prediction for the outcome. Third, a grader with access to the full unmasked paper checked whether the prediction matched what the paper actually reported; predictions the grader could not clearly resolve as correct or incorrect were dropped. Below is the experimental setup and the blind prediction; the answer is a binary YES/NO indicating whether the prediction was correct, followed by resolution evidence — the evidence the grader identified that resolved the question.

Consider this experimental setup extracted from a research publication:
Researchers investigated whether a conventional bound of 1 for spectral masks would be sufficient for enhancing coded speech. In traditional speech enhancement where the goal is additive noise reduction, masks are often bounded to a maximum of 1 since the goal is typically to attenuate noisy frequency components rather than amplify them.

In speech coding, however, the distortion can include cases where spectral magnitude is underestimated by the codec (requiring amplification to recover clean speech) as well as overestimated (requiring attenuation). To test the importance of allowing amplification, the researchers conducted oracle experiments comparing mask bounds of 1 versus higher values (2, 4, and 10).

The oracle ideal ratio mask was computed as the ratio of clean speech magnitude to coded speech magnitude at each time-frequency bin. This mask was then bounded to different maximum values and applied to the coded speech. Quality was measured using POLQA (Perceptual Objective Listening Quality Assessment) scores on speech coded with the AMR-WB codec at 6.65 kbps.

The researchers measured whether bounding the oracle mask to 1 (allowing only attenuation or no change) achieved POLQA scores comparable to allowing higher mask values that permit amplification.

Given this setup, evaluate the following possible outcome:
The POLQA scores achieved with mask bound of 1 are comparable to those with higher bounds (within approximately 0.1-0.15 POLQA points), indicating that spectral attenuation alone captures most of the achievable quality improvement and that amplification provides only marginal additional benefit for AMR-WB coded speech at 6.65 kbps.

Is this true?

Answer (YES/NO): NO